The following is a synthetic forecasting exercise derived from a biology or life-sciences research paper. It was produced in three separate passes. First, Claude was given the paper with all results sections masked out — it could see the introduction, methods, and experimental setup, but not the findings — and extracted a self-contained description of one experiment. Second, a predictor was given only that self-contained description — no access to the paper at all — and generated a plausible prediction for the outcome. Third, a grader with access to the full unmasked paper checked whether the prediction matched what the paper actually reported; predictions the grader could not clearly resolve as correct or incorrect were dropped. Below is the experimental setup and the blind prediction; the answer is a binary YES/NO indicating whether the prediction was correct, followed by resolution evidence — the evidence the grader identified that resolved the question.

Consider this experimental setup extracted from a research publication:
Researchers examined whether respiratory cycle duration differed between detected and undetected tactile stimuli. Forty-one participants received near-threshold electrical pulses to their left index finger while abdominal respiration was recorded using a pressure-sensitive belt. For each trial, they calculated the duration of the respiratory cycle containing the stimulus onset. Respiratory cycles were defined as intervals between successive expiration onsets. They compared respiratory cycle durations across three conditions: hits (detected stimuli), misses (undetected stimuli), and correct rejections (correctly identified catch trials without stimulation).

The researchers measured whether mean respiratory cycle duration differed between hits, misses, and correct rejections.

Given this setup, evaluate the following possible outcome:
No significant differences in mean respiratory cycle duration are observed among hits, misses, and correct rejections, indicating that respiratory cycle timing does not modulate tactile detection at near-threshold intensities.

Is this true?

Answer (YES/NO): NO